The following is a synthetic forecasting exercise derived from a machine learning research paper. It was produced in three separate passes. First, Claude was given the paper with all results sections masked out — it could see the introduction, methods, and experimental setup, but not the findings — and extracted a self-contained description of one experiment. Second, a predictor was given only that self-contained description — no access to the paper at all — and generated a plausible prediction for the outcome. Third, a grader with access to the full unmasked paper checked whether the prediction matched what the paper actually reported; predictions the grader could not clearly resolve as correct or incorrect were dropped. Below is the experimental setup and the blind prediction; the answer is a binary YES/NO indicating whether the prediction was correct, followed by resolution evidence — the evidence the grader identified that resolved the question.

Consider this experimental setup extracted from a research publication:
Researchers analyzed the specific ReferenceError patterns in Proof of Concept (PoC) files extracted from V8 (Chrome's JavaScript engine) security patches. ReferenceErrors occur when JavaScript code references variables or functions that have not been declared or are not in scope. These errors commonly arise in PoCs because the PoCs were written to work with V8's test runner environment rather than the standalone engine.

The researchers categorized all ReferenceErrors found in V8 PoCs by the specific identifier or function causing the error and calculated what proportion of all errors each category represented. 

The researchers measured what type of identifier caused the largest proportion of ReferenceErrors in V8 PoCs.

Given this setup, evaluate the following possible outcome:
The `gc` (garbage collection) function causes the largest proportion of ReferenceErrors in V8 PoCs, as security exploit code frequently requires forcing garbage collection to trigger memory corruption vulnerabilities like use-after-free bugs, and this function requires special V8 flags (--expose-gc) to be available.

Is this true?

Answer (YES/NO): NO